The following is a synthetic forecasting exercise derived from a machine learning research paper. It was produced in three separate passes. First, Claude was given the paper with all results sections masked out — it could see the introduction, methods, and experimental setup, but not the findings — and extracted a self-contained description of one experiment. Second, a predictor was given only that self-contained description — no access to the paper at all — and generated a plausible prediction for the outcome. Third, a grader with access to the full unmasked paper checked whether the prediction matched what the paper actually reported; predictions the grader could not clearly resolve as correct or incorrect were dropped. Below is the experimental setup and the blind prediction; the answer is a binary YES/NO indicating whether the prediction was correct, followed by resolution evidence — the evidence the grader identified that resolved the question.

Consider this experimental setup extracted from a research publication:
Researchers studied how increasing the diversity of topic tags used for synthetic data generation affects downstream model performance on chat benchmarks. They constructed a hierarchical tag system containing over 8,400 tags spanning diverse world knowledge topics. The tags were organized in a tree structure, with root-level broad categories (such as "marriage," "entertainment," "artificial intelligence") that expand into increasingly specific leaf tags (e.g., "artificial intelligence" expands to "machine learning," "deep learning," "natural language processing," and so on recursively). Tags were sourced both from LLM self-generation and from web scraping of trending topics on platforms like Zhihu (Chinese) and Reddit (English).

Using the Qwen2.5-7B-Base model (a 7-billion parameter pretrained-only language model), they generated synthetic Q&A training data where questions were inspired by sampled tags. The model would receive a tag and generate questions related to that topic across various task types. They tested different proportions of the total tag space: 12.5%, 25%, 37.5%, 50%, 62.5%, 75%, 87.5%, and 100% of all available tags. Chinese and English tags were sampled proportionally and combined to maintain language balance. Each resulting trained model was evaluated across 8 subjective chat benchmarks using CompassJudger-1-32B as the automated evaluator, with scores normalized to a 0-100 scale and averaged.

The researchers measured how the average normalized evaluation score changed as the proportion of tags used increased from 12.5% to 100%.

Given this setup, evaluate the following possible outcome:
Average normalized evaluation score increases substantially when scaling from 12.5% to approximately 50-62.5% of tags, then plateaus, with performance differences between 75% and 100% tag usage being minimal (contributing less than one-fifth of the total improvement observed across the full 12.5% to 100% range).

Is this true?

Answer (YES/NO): NO